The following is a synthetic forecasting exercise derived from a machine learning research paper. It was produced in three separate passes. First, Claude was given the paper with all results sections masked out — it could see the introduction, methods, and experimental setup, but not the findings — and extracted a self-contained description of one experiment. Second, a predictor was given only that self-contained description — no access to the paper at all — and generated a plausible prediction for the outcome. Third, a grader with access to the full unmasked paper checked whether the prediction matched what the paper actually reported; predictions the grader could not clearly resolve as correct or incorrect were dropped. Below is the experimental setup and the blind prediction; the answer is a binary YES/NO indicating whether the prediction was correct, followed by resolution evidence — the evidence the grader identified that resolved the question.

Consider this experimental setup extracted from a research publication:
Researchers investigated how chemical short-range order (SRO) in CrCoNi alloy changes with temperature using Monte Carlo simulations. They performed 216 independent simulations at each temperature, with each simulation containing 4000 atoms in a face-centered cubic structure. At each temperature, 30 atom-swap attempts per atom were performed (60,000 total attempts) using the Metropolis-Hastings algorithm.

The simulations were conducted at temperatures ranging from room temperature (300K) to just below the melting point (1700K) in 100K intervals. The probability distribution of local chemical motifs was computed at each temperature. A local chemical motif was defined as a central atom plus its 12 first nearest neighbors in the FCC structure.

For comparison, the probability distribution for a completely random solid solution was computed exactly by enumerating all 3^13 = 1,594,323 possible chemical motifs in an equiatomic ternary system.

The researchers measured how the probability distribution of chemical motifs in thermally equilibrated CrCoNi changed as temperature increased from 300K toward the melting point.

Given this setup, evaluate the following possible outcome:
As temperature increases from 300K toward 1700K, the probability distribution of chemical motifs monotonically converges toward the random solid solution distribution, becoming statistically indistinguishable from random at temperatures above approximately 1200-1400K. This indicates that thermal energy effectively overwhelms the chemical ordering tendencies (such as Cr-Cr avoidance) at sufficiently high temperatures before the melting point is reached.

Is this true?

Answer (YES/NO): NO